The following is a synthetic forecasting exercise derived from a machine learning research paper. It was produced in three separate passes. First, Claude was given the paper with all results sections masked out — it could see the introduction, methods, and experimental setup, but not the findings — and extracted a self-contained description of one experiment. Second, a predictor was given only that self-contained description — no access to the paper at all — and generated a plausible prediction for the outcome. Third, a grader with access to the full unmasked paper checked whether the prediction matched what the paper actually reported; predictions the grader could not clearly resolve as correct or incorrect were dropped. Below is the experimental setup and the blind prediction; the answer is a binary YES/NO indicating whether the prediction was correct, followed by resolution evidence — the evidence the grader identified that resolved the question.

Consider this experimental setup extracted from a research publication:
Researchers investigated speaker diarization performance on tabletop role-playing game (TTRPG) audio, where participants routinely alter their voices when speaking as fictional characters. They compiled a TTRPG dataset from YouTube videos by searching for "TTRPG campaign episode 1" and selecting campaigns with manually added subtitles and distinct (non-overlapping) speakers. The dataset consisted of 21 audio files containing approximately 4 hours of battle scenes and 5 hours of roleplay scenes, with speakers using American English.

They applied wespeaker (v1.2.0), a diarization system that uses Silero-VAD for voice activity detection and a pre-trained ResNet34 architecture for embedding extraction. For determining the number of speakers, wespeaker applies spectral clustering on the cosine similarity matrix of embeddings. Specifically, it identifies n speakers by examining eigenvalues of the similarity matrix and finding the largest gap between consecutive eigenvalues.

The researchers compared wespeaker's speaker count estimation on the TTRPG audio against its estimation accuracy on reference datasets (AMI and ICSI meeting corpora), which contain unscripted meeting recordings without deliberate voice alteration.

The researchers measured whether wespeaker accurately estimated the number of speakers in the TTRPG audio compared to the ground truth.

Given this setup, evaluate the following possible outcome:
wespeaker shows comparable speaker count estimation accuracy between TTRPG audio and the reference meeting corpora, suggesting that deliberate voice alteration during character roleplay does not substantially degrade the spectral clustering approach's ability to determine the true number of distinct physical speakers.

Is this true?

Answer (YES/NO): NO